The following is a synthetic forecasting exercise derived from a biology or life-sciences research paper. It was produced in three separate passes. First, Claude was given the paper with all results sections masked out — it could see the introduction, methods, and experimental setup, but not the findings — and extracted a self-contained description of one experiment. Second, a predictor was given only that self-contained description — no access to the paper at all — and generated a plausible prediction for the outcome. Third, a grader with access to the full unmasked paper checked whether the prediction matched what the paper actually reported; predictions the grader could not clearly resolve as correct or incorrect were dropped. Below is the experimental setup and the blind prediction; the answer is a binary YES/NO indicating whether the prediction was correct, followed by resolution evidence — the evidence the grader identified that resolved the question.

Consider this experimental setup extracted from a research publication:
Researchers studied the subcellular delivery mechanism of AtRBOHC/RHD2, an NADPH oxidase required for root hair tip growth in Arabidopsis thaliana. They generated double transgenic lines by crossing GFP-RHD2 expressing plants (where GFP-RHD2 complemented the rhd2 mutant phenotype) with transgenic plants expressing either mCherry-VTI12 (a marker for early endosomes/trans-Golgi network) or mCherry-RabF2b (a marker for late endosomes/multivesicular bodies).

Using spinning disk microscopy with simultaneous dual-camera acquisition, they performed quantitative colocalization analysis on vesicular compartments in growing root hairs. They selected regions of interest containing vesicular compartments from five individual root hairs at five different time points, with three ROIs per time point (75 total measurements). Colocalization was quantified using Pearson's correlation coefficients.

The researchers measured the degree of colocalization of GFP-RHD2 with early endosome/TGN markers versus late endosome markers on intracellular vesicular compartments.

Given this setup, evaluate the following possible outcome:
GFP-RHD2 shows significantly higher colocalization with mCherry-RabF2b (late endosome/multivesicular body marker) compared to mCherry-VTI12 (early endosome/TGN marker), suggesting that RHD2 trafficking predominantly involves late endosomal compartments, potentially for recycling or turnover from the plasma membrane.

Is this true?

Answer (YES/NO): NO